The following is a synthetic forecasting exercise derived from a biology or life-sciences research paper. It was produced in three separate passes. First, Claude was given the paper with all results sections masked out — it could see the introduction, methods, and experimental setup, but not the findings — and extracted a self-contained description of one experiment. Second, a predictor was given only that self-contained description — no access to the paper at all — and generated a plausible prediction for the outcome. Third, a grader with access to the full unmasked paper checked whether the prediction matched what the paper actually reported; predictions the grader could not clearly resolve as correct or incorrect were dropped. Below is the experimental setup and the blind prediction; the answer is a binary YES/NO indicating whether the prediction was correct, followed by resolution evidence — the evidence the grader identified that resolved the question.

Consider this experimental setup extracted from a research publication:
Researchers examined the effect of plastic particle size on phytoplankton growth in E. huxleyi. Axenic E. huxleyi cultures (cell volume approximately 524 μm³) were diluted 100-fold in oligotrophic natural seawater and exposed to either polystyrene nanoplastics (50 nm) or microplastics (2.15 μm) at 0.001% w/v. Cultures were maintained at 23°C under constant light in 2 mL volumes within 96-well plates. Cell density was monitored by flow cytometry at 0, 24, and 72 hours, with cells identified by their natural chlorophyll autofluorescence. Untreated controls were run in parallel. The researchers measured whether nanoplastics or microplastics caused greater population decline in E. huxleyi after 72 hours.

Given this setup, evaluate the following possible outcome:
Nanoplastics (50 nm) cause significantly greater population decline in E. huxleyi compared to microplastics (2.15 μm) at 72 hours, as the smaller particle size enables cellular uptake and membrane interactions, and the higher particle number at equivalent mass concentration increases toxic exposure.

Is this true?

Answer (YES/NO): YES